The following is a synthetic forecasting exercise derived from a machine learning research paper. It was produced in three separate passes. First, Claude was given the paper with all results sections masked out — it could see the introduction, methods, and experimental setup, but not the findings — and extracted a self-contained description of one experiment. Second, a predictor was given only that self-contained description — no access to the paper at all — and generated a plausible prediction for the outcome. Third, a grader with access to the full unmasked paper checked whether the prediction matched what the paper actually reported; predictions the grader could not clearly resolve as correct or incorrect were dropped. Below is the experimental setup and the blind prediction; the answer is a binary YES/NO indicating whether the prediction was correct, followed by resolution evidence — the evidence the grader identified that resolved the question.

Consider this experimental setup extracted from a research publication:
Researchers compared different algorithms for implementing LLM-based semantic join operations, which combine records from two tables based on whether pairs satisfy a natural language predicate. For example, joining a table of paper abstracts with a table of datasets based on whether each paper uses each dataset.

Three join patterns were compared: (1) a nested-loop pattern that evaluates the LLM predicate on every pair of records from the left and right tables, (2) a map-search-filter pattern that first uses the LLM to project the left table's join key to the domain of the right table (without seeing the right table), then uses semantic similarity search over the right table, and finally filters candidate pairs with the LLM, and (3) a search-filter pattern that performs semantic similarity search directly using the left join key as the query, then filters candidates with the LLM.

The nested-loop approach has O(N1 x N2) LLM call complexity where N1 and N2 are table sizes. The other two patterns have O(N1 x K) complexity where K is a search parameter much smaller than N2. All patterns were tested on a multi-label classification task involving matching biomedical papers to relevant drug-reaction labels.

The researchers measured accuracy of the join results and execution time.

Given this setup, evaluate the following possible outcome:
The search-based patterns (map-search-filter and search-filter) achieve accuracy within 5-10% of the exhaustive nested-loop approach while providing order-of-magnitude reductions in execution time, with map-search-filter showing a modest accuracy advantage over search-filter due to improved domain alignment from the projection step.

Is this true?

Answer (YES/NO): NO